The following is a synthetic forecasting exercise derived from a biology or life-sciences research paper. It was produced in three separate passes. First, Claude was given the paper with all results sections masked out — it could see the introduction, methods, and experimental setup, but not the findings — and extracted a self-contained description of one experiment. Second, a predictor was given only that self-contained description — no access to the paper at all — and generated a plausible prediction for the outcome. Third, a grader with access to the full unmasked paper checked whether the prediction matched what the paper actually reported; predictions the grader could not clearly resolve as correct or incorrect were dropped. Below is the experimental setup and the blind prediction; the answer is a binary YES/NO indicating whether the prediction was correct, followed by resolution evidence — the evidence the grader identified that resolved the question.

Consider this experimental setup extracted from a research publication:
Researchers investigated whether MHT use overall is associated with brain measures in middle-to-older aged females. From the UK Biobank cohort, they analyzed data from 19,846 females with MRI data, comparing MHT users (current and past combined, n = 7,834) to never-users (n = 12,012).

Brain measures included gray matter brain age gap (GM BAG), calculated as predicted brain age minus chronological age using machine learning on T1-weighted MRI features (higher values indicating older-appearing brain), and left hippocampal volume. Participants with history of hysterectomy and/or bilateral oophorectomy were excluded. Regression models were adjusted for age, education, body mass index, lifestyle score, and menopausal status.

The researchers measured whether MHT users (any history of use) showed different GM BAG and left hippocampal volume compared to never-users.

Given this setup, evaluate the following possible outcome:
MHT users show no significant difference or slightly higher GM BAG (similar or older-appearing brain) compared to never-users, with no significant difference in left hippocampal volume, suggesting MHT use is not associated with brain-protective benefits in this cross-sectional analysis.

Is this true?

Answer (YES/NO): NO